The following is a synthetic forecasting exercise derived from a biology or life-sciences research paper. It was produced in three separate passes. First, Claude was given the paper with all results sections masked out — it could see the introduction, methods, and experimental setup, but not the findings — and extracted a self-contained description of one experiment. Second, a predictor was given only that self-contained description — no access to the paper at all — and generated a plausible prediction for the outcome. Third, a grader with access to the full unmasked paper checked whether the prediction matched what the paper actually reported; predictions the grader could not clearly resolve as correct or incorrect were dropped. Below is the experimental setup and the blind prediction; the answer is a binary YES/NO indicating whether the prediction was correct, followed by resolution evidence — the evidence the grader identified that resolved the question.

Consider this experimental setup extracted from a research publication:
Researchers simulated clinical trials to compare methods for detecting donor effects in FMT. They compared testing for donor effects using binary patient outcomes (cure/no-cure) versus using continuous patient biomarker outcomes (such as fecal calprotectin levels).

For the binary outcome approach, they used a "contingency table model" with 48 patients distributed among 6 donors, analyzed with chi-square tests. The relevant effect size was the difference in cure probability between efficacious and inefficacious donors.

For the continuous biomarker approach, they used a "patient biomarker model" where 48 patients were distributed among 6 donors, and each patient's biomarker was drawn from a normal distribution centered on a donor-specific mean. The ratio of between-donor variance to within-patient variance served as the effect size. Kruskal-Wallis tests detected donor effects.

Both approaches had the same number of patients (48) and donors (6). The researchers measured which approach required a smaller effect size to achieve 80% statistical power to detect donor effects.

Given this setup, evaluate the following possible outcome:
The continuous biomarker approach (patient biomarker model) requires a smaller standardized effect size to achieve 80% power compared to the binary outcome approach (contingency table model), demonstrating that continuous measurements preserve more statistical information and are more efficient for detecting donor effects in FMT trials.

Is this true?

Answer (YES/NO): YES